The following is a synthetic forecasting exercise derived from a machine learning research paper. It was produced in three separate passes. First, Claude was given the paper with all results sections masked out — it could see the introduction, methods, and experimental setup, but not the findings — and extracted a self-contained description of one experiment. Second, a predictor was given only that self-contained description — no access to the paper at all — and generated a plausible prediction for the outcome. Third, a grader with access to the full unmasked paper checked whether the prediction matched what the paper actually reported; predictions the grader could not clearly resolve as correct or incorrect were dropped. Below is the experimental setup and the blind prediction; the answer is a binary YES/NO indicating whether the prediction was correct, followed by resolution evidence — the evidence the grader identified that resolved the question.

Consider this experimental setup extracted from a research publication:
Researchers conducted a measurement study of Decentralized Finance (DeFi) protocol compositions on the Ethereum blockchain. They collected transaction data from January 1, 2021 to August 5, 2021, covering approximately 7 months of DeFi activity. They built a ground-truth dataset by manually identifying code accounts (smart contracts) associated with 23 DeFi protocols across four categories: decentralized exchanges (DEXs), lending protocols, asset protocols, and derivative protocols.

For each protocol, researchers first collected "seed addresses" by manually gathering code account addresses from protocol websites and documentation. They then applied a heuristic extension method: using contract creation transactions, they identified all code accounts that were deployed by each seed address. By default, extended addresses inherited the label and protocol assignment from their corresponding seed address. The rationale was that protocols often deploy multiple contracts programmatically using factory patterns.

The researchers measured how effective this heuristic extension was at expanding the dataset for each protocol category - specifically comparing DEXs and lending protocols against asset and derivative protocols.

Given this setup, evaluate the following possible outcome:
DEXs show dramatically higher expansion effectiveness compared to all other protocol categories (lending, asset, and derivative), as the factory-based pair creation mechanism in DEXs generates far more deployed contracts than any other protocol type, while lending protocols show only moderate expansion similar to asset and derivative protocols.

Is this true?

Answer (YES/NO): NO